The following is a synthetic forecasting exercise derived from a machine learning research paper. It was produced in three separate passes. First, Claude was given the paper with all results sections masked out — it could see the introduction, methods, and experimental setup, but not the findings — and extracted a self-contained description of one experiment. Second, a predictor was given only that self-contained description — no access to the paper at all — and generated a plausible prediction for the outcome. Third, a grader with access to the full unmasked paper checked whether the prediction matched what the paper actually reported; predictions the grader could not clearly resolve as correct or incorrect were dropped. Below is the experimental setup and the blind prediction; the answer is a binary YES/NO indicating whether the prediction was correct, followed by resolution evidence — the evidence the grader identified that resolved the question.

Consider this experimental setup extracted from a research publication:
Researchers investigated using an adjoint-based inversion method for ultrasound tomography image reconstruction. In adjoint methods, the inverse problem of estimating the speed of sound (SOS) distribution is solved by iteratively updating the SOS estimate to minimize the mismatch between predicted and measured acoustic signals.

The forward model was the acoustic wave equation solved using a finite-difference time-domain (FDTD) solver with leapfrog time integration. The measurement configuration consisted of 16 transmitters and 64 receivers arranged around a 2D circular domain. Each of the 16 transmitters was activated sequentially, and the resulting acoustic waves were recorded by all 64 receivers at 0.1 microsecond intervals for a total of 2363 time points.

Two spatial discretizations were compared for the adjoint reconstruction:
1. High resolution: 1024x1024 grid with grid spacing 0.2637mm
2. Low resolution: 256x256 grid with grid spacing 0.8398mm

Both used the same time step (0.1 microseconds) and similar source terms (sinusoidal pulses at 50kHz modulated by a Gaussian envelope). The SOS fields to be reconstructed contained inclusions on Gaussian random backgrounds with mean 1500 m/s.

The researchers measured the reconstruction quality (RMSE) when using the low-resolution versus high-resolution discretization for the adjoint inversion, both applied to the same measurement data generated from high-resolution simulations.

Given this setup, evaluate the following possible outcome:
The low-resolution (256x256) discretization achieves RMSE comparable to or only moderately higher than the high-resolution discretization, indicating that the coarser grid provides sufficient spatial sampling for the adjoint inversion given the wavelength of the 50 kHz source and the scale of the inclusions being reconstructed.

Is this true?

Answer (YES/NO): NO